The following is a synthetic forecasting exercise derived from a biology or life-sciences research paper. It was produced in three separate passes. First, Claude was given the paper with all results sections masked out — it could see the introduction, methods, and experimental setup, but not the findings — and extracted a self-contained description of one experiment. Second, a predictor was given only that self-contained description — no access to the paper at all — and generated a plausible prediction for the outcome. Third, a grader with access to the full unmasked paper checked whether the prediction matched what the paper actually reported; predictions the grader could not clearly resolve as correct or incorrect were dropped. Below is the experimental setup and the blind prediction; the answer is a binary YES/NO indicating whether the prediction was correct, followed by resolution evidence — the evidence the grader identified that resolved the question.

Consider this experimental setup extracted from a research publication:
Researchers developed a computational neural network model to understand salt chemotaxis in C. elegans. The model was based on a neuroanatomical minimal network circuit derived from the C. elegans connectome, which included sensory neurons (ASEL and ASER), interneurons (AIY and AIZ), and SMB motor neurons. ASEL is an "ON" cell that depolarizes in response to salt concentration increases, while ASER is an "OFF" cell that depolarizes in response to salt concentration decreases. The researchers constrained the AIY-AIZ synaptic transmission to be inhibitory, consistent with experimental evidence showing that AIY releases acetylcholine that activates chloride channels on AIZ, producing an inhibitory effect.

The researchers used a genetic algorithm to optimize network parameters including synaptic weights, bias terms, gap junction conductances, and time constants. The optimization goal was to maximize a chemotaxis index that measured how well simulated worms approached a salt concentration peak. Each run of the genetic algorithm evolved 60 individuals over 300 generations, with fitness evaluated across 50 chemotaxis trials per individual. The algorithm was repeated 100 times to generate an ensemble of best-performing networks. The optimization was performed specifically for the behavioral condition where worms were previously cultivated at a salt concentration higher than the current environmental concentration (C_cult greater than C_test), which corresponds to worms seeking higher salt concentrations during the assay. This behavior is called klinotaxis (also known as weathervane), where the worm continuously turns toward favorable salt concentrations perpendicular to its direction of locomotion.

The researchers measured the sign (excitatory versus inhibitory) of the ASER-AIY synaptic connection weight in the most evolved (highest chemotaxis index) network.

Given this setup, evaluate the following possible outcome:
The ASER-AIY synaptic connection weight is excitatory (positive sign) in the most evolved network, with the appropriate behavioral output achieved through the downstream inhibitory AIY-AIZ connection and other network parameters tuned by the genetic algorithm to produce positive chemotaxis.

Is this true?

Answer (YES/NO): NO